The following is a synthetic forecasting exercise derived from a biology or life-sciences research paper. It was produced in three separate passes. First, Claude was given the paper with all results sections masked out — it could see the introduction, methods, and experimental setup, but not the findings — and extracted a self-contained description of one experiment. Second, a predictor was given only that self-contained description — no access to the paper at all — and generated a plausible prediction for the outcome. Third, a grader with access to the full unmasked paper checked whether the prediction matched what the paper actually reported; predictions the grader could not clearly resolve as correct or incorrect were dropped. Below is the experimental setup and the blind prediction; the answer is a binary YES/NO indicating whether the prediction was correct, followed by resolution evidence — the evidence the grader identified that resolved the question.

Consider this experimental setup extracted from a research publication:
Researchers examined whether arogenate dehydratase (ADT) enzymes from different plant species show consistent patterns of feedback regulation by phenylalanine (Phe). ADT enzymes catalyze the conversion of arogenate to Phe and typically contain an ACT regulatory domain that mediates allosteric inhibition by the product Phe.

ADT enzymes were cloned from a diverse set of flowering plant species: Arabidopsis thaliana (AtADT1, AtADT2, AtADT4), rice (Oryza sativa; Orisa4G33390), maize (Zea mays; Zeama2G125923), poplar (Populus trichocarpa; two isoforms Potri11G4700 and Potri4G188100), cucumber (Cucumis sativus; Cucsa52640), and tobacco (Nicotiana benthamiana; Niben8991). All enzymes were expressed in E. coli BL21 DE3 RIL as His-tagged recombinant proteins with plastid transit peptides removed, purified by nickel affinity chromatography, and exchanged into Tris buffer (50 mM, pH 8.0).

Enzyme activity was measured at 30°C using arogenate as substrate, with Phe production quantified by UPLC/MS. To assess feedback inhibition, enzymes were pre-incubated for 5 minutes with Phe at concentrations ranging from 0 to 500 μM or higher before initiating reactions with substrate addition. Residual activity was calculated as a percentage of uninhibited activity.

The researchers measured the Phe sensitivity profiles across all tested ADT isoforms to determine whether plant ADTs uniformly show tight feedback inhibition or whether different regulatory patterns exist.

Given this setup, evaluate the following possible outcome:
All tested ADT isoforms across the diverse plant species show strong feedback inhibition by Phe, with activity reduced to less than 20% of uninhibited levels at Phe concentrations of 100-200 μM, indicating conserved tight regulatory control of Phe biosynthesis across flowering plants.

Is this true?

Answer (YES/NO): NO